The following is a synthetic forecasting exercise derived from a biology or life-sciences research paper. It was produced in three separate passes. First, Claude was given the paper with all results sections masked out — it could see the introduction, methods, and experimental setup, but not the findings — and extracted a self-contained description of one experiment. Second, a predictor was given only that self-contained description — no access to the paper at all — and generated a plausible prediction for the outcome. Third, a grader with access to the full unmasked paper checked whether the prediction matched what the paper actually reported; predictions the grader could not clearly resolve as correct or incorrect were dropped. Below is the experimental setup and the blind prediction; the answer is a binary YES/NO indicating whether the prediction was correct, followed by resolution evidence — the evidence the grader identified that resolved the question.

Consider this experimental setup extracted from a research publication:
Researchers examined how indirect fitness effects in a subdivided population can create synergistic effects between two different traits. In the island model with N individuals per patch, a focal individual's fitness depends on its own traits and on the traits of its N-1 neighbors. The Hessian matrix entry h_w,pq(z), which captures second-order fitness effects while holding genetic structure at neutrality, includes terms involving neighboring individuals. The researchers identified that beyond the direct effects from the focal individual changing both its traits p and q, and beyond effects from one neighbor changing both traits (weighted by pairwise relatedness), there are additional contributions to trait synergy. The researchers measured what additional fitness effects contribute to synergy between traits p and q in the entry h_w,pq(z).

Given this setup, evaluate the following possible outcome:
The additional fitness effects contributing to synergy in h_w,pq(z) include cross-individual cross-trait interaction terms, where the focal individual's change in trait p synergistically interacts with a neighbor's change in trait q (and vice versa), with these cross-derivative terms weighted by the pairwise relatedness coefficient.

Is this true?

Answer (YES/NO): YES